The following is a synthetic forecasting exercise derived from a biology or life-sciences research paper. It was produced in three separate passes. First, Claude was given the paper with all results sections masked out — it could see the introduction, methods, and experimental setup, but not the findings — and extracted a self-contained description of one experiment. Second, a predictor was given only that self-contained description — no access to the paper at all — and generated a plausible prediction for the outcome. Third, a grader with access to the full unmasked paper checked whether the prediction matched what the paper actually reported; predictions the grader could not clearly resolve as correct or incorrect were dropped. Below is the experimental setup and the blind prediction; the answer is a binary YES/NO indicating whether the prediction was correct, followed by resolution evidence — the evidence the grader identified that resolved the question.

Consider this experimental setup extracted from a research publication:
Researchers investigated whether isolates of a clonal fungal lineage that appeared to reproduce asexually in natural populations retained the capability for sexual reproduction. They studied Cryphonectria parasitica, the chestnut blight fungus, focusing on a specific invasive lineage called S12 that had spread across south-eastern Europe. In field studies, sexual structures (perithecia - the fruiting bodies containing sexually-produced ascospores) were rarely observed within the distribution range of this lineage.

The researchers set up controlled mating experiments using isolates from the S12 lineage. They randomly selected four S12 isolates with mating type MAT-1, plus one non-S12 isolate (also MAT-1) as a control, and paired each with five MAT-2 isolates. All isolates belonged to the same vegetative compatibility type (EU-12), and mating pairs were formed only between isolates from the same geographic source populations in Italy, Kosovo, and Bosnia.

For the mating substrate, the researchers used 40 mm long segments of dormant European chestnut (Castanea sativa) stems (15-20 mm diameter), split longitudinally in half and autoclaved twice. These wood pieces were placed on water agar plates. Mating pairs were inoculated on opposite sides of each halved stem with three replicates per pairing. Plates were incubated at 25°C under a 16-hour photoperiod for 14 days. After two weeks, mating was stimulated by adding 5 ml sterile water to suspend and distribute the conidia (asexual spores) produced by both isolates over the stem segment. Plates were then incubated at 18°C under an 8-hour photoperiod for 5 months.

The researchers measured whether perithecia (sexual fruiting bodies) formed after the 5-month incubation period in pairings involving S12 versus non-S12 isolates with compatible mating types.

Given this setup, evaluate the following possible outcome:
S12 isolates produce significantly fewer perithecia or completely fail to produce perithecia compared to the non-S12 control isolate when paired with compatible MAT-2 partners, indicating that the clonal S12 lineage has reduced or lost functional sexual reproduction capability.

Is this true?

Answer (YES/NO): NO